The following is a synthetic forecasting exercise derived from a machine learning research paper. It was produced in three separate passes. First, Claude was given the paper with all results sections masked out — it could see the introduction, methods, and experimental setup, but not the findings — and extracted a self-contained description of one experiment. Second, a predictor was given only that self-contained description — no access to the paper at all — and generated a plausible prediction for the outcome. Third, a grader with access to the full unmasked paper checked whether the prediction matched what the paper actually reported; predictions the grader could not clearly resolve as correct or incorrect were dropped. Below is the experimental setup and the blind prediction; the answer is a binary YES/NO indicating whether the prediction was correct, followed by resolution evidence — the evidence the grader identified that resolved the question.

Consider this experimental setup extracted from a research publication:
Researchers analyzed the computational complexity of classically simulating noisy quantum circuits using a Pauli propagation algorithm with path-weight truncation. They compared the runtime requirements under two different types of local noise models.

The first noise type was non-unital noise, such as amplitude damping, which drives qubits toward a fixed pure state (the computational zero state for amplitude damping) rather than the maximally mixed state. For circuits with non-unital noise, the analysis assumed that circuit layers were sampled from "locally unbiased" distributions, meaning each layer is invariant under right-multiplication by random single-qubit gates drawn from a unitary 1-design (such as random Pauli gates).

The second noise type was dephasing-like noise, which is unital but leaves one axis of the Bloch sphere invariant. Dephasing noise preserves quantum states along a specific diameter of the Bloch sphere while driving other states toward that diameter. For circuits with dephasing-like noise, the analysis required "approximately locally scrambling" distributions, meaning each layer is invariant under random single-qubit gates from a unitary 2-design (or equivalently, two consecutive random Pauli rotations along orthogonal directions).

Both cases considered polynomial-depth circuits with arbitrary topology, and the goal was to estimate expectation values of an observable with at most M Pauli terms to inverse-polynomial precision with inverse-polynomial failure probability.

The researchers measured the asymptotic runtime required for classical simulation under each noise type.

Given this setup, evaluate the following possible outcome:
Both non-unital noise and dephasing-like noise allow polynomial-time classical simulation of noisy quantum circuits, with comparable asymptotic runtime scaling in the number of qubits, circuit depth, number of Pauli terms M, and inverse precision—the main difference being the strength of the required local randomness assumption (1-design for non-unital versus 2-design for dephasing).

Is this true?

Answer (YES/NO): NO